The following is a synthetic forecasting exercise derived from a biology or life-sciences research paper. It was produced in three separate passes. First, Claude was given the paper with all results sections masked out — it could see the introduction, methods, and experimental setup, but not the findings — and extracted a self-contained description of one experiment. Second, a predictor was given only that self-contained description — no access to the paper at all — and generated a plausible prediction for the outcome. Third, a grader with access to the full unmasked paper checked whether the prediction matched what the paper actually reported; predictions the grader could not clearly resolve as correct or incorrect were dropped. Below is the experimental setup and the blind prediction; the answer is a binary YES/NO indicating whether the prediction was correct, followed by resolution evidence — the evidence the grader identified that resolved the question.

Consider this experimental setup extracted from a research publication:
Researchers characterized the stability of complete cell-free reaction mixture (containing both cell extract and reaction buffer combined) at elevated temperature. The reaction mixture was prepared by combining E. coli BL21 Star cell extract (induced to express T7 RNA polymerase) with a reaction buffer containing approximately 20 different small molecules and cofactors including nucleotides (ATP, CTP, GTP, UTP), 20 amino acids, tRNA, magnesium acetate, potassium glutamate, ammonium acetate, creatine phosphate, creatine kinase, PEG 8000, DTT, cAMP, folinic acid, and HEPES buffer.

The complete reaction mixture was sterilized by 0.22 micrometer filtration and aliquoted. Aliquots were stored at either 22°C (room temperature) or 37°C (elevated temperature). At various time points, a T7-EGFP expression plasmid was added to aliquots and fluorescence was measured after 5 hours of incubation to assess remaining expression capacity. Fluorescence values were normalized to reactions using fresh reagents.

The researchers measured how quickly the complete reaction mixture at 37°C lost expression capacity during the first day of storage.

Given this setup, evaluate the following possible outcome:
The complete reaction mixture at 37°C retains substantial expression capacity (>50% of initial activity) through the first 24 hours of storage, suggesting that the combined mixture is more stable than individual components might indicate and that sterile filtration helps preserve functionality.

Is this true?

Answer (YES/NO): NO